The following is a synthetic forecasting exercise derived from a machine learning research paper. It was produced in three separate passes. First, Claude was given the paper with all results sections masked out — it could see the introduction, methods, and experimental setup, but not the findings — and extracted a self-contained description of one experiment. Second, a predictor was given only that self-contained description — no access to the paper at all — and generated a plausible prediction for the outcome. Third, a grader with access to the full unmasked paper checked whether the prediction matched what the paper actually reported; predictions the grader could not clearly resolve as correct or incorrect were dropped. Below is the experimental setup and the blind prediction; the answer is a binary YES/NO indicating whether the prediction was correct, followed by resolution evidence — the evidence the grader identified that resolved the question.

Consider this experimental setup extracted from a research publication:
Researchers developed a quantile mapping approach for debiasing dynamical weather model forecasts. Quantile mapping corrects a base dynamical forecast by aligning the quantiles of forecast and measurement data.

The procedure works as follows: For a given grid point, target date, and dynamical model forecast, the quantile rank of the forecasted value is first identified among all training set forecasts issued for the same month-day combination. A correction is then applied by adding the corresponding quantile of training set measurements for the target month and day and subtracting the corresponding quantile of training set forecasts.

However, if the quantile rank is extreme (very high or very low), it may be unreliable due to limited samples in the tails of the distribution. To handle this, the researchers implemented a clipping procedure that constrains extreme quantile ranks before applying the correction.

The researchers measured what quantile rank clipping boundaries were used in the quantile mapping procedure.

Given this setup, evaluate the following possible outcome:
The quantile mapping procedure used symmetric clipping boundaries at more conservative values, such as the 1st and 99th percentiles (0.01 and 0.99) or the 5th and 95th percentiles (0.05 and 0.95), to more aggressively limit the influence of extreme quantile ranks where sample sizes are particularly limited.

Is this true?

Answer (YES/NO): NO